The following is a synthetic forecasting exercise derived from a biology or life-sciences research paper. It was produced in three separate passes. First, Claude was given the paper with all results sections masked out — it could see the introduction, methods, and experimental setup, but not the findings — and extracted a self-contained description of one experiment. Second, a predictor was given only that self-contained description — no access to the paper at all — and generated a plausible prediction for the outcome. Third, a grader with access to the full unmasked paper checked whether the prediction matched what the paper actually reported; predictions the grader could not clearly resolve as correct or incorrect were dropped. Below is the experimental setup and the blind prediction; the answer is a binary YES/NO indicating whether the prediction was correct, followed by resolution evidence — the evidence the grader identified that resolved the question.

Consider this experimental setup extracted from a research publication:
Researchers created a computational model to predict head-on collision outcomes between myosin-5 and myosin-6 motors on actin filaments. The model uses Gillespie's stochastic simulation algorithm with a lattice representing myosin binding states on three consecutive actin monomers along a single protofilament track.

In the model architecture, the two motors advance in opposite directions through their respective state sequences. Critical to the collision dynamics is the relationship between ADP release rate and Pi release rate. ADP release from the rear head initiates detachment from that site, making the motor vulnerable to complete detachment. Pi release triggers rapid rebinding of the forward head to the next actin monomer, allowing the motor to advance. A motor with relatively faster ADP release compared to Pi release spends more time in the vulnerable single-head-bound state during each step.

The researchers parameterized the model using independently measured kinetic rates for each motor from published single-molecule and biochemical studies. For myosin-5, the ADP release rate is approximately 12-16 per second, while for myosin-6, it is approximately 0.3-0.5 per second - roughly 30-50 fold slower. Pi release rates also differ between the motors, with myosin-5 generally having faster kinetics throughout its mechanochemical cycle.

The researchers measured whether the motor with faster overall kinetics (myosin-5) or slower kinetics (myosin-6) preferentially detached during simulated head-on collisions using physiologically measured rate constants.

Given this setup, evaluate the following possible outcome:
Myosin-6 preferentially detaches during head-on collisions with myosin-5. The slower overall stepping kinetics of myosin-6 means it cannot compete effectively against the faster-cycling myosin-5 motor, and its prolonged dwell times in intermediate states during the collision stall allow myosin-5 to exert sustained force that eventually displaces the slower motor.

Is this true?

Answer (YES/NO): NO